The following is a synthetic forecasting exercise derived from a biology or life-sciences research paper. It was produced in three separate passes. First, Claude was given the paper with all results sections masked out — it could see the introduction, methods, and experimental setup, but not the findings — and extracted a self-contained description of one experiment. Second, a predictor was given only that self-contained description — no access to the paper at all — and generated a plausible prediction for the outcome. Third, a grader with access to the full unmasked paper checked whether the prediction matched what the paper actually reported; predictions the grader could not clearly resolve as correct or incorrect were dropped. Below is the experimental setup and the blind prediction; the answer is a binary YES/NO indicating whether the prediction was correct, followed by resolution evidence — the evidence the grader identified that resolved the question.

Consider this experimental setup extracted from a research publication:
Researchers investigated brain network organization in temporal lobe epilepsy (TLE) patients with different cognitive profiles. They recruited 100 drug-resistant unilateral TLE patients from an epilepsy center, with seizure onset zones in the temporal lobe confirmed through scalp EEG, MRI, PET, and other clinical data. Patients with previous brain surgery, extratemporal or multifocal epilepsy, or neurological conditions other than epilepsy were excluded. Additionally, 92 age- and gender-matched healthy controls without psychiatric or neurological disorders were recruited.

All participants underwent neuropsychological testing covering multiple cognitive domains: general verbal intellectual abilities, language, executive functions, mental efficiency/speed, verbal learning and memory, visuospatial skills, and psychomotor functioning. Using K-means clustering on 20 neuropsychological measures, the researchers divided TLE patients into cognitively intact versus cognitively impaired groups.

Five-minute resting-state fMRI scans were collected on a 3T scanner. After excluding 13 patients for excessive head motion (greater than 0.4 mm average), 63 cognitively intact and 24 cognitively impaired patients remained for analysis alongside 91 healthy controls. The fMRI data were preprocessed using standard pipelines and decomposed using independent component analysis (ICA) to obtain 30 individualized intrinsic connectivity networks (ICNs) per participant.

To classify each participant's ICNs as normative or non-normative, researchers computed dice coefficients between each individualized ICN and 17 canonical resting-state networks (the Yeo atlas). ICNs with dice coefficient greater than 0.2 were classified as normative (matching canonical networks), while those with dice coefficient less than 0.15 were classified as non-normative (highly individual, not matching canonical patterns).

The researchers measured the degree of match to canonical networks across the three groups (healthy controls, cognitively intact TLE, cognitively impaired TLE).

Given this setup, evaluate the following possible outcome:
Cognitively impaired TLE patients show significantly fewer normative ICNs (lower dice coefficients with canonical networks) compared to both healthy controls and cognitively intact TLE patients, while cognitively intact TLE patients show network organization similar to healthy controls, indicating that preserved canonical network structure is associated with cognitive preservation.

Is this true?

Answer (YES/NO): YES